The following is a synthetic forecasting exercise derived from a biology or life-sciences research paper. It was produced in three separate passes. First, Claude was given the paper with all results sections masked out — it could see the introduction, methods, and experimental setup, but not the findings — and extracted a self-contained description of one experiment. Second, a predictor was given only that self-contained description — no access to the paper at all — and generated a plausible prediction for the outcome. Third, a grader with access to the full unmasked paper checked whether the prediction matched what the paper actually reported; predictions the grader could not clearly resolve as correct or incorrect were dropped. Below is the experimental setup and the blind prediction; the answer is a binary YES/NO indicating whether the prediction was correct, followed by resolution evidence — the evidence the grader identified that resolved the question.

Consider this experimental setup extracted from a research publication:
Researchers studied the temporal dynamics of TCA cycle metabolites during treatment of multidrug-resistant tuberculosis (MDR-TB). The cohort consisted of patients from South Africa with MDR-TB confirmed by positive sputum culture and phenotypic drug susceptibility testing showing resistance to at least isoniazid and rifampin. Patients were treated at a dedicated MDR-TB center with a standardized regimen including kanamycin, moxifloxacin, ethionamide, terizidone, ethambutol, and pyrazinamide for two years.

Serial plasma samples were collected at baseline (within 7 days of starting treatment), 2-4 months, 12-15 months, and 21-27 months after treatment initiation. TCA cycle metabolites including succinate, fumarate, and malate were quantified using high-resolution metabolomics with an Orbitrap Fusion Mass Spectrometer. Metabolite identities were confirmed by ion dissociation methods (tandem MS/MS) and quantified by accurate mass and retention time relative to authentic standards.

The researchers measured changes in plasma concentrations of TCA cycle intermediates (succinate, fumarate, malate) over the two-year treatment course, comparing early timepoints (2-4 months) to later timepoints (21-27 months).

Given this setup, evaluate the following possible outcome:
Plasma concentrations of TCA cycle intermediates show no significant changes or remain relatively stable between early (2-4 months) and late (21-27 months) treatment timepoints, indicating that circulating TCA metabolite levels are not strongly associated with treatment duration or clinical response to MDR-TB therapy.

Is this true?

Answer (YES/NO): NO